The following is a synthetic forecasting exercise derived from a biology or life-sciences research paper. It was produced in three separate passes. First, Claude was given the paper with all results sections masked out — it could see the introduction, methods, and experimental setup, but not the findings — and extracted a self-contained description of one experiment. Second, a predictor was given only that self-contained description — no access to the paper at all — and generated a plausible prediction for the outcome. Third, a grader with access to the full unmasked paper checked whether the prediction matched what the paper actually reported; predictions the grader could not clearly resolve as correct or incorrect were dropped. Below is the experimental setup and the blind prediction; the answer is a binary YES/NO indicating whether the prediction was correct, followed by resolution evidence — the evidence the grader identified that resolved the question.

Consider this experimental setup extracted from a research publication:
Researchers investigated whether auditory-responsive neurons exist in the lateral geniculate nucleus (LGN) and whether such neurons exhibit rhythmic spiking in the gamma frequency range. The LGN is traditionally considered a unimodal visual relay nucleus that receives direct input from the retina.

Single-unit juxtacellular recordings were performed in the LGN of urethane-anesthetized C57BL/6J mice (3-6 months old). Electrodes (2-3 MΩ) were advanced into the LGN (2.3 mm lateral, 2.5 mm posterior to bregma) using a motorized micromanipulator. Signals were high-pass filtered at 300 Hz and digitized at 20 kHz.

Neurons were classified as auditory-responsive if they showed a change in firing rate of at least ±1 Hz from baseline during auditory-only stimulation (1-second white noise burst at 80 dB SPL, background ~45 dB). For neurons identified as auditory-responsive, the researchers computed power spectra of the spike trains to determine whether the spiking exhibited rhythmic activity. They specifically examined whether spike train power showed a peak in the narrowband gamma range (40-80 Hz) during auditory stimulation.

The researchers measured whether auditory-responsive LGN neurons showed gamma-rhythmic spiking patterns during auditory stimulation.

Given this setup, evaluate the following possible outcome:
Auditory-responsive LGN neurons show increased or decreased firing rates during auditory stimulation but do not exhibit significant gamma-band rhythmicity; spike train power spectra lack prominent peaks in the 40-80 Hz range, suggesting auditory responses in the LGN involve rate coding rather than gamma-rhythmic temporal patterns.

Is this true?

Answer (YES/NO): NO